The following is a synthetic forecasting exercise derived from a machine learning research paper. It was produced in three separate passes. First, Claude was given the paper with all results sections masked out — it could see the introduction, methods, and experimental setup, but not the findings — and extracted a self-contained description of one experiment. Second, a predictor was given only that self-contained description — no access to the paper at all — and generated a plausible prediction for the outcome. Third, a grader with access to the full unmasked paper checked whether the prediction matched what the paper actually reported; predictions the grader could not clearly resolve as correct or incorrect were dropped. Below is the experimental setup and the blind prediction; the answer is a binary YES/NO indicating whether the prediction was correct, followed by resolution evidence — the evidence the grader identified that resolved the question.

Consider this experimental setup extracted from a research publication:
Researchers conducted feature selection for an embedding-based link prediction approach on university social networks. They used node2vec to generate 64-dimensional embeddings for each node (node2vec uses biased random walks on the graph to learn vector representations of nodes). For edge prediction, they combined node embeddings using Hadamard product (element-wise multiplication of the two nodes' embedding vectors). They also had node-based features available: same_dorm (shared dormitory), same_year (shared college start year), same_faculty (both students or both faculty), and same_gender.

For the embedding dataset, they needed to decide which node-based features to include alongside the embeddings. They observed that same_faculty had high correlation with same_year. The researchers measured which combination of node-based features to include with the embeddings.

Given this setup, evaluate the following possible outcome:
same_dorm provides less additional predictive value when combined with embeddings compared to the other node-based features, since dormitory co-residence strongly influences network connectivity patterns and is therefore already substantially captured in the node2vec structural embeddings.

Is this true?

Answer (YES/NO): NO